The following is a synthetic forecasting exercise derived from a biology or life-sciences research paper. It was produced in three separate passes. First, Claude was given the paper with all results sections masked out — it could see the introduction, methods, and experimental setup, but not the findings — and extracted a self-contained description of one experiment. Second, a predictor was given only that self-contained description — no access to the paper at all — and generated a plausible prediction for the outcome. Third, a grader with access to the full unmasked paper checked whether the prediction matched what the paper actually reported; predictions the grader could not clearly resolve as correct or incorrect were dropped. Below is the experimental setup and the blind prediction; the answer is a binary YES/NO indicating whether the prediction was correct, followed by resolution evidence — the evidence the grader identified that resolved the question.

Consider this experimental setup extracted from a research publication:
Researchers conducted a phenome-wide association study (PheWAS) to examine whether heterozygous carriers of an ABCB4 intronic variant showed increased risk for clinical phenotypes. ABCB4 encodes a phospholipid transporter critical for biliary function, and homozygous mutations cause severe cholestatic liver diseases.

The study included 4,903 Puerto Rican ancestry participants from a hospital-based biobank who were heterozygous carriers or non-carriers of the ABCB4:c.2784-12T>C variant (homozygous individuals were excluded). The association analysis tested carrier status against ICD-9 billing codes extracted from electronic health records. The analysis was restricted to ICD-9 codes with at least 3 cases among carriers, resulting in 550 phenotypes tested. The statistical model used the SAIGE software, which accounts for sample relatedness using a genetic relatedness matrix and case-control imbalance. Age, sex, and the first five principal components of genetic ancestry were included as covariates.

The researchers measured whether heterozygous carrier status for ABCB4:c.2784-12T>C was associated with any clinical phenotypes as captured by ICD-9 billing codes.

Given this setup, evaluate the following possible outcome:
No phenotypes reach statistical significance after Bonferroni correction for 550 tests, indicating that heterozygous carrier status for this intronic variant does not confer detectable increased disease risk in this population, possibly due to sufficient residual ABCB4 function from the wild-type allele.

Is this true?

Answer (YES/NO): NO